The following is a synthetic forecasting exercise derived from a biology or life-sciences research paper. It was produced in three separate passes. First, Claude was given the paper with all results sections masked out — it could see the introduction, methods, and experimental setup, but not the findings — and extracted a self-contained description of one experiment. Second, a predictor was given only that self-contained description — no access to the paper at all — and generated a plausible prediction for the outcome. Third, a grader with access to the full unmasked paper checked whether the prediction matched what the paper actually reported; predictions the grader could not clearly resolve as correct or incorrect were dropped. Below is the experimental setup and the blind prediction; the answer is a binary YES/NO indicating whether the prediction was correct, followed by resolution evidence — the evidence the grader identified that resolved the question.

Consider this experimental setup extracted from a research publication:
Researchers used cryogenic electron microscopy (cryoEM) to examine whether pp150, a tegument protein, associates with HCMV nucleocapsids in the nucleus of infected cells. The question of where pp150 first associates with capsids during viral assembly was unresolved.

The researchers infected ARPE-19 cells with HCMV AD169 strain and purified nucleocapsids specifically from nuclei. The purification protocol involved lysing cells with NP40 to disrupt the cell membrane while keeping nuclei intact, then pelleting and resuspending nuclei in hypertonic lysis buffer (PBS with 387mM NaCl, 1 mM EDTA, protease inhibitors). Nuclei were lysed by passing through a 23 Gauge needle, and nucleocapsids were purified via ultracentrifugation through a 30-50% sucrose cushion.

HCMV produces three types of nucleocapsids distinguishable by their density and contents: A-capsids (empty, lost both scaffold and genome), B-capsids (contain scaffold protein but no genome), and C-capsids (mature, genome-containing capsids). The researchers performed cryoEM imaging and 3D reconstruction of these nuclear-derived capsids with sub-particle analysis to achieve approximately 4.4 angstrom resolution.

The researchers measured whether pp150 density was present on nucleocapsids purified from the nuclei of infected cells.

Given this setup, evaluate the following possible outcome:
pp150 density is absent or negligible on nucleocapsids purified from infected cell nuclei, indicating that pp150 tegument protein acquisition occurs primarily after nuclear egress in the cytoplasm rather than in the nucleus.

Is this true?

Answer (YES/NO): NO